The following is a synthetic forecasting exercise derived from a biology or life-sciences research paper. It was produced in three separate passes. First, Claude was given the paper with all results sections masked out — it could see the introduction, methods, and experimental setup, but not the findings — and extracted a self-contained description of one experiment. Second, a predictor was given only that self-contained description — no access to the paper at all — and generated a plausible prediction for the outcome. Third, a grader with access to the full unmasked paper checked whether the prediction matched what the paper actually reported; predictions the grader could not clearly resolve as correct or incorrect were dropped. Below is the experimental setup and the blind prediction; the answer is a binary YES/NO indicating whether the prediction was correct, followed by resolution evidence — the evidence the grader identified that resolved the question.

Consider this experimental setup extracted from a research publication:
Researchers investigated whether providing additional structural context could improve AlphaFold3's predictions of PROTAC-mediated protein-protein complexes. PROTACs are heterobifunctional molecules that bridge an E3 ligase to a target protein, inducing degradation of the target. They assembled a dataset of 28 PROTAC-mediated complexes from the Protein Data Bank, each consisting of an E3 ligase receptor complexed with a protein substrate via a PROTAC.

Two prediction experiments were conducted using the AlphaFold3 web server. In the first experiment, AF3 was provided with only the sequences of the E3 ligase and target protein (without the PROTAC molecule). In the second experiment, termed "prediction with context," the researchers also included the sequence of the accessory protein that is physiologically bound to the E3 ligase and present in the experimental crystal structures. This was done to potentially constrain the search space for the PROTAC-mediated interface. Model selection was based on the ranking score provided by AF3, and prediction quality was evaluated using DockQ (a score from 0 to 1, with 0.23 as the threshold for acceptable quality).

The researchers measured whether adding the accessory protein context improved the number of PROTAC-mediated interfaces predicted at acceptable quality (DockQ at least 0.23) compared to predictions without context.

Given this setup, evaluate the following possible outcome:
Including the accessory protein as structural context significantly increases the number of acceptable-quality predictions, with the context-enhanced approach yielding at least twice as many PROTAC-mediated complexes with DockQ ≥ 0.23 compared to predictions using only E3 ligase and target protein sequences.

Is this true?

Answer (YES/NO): NO